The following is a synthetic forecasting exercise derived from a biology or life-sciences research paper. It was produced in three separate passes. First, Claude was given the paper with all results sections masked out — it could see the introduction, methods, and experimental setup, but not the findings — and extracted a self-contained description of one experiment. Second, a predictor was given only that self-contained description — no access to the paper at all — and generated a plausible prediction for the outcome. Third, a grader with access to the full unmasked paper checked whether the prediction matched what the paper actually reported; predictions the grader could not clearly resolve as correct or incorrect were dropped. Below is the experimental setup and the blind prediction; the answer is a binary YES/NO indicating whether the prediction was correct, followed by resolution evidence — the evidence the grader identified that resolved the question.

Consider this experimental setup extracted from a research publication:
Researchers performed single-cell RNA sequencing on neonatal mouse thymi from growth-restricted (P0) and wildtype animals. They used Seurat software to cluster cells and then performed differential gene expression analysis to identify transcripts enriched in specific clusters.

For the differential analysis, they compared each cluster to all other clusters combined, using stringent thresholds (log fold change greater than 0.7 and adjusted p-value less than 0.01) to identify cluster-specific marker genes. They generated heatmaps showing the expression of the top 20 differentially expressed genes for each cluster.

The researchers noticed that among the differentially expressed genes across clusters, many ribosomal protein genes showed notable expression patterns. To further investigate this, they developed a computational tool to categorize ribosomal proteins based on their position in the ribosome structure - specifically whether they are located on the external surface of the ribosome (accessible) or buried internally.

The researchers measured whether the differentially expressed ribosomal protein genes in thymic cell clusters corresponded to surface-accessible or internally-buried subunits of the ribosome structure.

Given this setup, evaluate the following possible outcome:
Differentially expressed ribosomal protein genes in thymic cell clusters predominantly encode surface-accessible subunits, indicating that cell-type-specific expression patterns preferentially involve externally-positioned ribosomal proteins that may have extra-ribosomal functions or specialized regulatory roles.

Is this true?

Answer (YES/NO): YES